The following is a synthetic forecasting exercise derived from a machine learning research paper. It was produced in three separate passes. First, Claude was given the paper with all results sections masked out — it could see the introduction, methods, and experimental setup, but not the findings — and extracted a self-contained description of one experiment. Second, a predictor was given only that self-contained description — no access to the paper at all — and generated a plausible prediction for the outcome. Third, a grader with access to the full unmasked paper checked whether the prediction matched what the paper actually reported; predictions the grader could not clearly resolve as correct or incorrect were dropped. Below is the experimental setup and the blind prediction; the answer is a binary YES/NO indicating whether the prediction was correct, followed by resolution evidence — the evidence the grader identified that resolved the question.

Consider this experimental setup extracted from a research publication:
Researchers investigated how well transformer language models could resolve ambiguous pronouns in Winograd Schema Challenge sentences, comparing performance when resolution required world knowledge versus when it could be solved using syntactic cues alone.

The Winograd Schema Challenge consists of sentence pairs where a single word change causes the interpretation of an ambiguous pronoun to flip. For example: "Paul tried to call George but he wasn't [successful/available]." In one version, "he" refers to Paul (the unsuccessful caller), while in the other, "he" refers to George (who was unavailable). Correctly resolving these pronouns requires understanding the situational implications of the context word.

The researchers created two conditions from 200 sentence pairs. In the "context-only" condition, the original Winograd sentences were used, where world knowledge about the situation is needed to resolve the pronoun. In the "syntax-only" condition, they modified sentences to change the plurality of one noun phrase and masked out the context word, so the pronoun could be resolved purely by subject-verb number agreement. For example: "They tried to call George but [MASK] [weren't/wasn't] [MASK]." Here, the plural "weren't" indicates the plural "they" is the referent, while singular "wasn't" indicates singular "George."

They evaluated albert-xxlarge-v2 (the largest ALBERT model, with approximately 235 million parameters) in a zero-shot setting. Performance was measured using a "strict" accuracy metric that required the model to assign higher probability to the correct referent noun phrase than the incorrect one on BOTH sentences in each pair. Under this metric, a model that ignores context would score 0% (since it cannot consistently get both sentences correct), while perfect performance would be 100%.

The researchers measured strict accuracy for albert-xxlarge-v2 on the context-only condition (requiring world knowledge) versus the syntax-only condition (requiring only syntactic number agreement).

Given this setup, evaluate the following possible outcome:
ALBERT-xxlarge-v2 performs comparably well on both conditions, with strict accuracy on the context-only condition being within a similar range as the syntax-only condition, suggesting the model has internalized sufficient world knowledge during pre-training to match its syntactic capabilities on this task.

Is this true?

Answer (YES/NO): NO